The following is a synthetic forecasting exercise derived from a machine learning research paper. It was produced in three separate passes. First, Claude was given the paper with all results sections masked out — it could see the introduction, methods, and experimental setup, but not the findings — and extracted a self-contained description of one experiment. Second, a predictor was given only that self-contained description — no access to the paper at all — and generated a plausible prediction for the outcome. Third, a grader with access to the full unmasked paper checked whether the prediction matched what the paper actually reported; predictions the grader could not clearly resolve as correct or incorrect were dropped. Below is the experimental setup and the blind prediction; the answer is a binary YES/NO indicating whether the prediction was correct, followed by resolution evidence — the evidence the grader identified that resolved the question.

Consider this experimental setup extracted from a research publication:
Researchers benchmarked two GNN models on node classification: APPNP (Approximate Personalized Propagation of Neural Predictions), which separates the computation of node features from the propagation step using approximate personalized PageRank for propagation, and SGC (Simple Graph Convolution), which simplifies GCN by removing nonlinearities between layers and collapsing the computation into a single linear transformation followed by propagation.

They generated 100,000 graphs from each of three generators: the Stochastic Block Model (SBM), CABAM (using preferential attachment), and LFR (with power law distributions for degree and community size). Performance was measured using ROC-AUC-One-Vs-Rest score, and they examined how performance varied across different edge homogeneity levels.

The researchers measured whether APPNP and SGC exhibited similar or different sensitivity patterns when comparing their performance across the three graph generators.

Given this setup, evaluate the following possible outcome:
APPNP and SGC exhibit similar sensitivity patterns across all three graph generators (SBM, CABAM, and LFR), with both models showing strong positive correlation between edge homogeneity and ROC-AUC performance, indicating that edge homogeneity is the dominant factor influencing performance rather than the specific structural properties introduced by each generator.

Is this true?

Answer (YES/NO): NO